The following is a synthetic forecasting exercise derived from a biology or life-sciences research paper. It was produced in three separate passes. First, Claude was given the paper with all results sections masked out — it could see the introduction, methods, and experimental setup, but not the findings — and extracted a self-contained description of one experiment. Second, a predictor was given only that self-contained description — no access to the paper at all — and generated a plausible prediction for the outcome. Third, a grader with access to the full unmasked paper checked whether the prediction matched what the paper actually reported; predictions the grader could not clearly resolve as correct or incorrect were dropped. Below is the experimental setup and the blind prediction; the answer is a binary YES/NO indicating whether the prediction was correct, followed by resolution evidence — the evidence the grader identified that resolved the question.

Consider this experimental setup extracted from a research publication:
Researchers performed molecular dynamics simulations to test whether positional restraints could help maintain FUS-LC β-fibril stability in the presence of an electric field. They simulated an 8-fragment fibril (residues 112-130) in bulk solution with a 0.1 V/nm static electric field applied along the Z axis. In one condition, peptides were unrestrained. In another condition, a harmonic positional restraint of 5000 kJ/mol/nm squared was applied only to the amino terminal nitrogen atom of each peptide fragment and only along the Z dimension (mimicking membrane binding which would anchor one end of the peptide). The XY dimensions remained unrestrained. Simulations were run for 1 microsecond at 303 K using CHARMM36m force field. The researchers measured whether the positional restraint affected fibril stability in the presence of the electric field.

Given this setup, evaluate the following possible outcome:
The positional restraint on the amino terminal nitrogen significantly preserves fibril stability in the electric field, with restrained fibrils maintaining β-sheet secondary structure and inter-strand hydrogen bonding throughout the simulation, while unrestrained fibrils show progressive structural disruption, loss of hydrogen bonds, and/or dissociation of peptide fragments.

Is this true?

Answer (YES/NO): YES